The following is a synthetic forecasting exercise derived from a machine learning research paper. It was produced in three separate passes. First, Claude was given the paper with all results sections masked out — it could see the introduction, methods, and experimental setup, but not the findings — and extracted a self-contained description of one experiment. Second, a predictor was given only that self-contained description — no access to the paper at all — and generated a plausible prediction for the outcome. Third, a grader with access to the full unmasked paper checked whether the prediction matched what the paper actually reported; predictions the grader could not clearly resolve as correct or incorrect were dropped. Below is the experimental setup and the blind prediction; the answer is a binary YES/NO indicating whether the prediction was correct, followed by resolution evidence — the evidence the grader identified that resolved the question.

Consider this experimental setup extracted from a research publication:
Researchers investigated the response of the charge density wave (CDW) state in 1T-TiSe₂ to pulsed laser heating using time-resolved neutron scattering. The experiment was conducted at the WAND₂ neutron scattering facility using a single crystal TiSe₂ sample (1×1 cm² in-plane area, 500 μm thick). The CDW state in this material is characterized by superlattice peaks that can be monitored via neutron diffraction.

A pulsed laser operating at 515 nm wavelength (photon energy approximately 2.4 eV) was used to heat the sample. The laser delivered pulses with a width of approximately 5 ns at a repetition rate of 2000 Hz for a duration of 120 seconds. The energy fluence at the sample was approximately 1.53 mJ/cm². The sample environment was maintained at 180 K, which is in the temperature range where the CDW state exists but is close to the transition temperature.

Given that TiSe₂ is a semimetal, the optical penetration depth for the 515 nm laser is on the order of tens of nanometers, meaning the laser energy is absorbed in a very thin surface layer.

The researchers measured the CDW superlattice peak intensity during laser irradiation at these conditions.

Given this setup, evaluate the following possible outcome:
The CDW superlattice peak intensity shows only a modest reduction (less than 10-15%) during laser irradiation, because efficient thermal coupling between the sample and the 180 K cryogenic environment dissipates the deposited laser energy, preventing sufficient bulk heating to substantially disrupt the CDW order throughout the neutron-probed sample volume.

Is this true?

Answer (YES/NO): NO